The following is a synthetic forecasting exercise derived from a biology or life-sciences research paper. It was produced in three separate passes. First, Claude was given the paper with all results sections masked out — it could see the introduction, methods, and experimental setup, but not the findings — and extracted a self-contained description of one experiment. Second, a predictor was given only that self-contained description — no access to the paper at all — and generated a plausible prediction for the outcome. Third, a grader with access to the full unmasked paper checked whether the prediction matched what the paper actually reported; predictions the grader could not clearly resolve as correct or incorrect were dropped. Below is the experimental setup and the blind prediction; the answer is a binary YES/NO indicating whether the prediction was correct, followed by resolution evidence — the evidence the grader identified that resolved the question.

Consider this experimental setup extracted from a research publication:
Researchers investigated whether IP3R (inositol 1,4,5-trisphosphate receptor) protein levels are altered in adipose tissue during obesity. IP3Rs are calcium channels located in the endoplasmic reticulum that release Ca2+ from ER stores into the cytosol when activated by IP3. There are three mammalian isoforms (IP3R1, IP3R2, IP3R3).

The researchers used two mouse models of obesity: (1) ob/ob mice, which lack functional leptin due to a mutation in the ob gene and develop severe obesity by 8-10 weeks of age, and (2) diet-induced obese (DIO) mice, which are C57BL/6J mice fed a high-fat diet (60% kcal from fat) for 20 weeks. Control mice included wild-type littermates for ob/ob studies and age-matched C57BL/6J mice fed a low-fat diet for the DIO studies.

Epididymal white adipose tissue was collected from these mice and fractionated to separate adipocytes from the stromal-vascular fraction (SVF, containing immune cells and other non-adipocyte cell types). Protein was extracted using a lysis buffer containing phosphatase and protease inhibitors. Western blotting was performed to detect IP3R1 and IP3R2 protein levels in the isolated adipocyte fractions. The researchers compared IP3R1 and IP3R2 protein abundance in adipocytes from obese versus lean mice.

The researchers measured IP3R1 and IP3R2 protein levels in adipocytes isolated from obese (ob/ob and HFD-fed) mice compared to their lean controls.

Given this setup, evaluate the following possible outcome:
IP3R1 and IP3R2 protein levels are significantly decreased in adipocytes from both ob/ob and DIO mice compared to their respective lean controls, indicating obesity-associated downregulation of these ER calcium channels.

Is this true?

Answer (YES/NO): NO